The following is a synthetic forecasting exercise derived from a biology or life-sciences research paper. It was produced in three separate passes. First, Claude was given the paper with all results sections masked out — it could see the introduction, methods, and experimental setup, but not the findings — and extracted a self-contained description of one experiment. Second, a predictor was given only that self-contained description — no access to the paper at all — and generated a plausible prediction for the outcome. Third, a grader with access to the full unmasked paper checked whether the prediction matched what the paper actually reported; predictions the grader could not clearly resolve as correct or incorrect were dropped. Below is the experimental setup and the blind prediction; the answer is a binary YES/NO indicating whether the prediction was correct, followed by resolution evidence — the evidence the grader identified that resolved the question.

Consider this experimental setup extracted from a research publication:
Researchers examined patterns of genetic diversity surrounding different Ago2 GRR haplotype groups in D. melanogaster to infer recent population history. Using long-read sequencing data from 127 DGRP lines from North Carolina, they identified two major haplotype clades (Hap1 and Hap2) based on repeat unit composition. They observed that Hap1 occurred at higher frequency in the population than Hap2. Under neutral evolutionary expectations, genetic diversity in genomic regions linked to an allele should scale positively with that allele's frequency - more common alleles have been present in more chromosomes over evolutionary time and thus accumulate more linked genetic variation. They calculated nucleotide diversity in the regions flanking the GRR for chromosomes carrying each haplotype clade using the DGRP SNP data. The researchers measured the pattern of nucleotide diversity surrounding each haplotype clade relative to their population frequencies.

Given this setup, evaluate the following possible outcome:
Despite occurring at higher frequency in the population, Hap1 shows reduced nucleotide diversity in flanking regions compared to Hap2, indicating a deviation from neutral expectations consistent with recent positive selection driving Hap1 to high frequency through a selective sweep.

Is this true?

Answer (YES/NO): NO